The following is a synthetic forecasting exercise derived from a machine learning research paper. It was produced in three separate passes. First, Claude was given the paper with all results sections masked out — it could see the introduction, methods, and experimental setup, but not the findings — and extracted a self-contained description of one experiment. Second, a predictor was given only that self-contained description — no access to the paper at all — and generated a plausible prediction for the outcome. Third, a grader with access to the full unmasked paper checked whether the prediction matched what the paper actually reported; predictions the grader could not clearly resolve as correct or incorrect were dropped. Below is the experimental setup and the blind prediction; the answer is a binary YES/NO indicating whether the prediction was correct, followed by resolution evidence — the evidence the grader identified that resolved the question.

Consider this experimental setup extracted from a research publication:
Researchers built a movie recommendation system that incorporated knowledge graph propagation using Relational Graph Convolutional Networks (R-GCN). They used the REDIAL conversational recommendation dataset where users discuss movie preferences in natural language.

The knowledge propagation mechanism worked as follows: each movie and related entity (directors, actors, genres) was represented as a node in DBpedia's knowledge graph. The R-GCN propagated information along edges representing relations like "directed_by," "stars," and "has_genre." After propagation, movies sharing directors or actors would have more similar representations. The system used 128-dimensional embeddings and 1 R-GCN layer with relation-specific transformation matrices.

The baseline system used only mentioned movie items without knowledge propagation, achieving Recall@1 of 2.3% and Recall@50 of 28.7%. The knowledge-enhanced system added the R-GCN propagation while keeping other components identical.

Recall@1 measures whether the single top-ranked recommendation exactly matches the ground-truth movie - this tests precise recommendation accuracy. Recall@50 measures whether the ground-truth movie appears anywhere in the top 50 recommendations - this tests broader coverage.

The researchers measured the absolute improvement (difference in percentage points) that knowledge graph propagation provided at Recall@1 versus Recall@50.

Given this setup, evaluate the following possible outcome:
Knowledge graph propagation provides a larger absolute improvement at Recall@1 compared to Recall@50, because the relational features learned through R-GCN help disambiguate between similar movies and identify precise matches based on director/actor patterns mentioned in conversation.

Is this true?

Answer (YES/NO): NO